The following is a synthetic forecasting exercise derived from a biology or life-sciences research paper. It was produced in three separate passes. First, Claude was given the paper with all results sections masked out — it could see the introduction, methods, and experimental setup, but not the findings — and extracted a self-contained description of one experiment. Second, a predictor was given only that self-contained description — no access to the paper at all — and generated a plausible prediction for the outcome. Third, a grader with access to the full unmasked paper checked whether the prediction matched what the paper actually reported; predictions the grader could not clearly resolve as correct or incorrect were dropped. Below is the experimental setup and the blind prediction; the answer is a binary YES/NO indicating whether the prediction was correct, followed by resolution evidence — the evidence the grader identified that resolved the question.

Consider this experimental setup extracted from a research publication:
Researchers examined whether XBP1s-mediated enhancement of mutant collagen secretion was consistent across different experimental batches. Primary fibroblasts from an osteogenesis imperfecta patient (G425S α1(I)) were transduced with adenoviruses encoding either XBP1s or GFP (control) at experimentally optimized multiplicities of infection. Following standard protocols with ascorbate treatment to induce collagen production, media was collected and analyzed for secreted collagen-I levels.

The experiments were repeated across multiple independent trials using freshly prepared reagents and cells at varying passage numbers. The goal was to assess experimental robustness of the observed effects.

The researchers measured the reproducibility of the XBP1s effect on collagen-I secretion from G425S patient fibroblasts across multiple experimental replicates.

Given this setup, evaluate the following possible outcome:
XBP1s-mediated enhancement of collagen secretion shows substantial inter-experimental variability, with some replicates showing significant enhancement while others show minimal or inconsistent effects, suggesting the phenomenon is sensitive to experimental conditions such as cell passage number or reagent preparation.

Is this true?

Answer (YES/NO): YES